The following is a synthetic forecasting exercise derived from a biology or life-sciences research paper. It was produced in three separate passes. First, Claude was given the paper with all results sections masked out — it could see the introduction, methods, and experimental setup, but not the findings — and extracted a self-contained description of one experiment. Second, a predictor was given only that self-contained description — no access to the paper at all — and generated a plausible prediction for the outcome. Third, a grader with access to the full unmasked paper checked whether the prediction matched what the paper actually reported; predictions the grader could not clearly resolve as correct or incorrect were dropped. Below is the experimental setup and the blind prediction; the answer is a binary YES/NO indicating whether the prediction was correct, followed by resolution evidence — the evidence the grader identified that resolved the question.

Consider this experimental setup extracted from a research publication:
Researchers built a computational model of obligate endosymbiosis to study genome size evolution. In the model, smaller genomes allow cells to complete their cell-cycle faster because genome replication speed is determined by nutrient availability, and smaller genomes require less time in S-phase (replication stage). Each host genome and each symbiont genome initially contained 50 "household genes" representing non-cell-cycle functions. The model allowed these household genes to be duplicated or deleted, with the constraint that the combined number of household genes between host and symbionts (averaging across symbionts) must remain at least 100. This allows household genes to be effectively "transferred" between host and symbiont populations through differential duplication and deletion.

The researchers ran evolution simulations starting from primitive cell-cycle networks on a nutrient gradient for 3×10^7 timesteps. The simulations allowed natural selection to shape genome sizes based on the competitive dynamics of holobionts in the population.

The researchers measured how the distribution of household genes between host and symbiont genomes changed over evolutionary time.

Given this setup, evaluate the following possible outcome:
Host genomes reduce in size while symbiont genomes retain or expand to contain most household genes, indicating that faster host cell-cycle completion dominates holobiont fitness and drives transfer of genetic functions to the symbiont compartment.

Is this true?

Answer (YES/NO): NO